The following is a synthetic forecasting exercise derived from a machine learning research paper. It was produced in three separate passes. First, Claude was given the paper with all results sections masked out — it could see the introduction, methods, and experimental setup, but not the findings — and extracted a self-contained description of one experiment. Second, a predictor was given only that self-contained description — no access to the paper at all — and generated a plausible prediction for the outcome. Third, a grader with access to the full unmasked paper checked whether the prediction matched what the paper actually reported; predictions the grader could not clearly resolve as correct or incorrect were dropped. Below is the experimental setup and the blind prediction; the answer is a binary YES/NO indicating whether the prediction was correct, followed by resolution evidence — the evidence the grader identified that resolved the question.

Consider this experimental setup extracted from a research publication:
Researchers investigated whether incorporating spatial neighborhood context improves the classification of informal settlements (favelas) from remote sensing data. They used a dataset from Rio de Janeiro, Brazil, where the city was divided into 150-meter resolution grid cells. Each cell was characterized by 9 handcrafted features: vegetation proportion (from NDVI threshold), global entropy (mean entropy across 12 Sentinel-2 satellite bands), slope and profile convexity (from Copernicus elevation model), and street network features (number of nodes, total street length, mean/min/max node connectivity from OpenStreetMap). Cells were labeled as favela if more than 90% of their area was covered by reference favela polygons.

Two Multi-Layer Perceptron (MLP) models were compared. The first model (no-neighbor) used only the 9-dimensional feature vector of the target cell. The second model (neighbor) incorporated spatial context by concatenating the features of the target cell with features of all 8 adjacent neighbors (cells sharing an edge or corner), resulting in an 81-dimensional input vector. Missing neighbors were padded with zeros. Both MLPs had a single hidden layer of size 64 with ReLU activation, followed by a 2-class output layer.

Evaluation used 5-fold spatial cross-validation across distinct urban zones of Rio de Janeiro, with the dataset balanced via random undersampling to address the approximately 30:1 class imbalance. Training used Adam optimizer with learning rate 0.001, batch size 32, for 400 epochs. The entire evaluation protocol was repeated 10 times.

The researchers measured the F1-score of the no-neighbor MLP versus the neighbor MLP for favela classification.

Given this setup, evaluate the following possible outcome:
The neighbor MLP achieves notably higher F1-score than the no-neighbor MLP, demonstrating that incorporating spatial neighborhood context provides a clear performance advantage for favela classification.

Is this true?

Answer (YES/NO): YES